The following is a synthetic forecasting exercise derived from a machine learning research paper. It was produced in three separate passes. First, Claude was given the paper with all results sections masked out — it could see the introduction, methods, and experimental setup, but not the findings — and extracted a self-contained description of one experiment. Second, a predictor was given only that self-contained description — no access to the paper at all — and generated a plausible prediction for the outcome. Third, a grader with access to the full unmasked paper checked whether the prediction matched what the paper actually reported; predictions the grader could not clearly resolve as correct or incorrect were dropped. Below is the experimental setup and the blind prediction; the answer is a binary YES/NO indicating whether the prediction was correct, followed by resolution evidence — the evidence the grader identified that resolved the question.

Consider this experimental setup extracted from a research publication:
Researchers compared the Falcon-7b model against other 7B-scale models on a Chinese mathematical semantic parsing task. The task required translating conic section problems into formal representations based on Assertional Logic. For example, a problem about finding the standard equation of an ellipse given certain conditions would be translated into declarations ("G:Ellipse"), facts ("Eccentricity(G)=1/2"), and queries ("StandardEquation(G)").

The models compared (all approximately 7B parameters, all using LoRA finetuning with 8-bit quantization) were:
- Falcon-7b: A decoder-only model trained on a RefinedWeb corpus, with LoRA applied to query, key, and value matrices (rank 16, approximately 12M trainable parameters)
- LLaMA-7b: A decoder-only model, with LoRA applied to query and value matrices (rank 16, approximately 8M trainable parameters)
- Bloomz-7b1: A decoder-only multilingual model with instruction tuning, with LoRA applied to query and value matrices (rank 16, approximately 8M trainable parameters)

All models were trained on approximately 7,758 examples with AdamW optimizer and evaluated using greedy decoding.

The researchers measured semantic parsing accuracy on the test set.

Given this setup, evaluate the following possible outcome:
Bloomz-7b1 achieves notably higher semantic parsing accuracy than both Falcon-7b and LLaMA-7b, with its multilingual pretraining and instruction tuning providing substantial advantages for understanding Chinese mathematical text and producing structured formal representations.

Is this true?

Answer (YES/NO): NO